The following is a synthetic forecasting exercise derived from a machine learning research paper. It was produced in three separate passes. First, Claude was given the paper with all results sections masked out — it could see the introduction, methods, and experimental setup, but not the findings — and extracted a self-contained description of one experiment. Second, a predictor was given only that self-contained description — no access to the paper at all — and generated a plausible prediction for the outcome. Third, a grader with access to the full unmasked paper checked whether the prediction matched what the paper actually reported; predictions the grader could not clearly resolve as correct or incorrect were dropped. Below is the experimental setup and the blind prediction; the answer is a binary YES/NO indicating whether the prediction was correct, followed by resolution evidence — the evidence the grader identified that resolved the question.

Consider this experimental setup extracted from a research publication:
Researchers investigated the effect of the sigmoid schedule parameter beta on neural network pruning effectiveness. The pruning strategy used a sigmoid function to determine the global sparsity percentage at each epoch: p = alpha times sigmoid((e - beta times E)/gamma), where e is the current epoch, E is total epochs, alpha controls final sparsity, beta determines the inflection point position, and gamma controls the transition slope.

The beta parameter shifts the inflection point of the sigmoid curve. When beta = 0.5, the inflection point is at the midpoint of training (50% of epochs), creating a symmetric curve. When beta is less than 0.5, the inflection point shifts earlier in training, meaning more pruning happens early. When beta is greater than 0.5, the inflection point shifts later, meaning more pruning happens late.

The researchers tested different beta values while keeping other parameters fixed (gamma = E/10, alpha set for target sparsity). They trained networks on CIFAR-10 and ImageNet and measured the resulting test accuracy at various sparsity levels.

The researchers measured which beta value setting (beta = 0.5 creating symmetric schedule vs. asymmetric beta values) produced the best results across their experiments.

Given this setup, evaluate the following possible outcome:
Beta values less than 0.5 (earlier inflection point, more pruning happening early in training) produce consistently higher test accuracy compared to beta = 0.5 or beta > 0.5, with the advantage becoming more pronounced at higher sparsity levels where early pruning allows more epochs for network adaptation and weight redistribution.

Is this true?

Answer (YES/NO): NO